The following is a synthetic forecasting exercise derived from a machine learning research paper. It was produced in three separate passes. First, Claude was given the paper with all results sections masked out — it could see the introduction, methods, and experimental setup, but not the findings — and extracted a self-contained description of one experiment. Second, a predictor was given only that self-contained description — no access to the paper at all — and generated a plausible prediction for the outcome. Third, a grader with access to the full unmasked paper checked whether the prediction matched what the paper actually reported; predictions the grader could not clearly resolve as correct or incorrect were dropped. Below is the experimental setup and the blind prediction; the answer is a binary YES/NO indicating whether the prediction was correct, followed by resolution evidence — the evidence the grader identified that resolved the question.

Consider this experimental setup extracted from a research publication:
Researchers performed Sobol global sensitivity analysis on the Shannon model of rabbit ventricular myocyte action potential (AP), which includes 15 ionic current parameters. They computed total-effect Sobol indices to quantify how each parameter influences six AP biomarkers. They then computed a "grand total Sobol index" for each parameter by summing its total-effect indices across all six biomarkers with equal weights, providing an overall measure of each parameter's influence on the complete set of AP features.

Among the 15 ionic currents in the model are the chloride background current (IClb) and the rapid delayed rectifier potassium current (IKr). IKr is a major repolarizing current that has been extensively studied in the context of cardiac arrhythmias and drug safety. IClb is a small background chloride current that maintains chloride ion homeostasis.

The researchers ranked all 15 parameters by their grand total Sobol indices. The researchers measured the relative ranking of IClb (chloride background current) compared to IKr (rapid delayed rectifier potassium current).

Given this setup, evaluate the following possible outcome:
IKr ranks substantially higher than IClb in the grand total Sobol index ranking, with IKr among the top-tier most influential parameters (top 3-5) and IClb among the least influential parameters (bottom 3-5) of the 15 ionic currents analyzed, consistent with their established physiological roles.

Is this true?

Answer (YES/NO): NO